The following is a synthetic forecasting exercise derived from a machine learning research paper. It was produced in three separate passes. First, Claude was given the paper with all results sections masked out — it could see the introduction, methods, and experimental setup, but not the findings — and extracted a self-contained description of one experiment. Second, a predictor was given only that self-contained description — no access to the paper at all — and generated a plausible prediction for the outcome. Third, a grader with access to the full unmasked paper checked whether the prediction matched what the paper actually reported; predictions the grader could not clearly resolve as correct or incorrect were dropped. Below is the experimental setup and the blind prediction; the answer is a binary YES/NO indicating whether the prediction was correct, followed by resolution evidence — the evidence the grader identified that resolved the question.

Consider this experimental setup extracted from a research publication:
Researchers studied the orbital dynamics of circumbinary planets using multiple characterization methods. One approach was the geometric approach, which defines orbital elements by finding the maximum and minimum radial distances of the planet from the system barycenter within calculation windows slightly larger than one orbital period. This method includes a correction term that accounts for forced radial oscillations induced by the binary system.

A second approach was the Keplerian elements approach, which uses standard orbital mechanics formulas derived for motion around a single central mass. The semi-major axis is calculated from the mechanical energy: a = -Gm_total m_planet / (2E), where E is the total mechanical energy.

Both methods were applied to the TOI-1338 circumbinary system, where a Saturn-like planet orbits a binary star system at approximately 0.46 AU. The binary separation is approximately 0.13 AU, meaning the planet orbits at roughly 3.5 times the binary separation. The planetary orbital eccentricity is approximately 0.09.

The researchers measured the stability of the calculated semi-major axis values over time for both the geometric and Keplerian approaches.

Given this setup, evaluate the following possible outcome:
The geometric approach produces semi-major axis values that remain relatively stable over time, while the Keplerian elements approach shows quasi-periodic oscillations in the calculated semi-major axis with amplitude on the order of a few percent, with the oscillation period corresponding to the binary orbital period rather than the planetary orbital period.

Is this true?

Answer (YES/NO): NO